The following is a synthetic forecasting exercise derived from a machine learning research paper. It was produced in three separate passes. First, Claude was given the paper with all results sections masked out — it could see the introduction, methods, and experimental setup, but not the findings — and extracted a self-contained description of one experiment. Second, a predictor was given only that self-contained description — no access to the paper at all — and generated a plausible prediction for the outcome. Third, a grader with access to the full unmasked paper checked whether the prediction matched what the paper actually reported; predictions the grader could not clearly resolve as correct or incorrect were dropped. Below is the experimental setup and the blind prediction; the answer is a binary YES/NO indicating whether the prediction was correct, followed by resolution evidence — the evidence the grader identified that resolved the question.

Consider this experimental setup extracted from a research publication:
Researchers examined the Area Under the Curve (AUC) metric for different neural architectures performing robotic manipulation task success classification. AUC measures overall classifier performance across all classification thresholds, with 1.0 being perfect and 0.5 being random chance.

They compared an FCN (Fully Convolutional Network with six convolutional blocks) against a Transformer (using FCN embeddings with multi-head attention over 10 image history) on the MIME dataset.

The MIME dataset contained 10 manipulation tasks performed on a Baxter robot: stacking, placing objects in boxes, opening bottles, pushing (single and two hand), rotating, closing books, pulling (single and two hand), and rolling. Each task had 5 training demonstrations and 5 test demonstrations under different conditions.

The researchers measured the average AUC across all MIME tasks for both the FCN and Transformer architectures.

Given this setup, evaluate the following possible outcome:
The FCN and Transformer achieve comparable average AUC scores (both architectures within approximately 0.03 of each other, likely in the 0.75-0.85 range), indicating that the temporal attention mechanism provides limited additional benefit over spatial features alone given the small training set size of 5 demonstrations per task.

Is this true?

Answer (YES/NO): YES